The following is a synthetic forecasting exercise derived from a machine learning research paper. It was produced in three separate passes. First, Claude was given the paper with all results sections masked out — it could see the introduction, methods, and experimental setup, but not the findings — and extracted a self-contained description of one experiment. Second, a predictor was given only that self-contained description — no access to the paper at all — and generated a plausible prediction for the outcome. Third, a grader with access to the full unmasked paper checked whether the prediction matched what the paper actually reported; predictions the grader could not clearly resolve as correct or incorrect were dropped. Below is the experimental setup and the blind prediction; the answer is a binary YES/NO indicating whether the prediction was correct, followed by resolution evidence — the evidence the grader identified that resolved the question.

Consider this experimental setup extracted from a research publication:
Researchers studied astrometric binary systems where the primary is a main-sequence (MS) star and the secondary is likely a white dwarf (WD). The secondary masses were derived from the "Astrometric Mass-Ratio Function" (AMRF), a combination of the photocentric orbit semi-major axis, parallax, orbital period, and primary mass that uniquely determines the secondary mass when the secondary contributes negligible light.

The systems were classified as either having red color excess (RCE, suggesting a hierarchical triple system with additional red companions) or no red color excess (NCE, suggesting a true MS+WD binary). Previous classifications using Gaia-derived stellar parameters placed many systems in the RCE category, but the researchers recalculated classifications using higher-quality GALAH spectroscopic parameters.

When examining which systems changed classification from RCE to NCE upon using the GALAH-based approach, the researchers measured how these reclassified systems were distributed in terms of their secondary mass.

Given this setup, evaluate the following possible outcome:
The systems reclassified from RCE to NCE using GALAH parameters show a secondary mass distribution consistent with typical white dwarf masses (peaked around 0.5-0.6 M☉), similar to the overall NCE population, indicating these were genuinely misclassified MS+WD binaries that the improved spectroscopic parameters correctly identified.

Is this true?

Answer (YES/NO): YES